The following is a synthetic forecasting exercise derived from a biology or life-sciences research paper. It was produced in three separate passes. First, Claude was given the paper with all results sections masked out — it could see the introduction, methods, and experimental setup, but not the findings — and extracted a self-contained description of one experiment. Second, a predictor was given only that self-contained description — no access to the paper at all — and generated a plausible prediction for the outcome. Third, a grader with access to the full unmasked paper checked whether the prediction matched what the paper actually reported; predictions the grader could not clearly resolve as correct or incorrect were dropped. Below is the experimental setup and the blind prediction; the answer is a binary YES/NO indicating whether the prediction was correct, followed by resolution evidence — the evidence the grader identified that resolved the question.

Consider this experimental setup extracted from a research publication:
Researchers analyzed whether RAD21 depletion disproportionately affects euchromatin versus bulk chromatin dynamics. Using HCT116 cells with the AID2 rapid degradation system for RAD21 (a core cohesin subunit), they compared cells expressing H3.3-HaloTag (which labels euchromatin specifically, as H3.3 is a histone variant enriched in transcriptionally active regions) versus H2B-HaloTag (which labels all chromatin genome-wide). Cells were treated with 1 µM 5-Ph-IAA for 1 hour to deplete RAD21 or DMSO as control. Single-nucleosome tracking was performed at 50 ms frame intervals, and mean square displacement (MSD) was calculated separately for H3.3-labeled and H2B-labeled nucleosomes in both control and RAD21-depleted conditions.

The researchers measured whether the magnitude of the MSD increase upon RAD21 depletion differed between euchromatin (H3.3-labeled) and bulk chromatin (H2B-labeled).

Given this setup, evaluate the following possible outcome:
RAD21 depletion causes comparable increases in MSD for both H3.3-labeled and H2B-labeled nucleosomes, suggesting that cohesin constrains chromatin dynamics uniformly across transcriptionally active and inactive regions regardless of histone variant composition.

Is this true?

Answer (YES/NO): NO